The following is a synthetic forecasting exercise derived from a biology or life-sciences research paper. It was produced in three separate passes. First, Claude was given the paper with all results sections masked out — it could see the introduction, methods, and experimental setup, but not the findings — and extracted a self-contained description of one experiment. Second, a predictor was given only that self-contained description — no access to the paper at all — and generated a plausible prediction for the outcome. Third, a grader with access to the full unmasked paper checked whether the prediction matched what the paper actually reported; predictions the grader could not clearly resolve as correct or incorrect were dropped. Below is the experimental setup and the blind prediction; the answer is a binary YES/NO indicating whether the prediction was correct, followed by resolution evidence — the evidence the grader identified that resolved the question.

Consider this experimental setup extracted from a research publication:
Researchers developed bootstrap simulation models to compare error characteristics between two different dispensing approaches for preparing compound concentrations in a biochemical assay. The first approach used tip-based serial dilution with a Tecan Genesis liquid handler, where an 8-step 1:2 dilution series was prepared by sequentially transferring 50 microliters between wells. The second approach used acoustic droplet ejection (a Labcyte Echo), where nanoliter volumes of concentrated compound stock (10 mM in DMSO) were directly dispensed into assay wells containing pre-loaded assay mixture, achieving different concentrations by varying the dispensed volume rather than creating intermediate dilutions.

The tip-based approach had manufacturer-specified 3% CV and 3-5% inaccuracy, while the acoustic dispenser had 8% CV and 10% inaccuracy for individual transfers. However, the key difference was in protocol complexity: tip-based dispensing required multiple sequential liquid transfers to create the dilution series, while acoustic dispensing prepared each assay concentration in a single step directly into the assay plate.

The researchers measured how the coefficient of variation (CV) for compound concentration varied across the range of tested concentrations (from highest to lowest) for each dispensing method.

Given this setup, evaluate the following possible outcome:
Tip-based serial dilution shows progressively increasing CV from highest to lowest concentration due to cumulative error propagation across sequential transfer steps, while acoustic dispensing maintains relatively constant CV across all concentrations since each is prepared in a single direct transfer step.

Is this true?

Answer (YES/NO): YES